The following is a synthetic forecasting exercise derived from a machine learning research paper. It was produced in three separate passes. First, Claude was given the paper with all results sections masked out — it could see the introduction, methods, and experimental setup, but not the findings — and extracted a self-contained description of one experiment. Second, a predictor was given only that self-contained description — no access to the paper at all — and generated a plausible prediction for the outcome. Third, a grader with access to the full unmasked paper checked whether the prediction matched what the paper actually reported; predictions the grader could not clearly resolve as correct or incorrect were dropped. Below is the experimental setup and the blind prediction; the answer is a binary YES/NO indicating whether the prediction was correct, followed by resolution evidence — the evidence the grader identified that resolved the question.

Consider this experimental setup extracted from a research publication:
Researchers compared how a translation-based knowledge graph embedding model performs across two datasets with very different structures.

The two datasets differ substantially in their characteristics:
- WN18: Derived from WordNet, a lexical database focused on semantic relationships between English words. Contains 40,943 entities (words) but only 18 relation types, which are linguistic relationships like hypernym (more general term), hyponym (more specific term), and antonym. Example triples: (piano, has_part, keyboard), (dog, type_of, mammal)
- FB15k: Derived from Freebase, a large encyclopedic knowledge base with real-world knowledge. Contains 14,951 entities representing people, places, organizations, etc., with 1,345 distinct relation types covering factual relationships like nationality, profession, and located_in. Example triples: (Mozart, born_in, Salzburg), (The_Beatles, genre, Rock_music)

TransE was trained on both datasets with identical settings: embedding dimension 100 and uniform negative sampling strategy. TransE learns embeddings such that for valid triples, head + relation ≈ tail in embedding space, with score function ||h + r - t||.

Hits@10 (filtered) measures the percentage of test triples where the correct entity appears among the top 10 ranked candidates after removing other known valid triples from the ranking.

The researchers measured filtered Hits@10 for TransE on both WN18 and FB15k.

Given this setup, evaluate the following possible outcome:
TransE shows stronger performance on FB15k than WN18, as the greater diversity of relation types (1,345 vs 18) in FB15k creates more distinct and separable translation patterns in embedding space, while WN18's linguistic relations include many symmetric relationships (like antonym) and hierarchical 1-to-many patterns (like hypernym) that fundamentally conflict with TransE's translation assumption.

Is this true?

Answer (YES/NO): NO